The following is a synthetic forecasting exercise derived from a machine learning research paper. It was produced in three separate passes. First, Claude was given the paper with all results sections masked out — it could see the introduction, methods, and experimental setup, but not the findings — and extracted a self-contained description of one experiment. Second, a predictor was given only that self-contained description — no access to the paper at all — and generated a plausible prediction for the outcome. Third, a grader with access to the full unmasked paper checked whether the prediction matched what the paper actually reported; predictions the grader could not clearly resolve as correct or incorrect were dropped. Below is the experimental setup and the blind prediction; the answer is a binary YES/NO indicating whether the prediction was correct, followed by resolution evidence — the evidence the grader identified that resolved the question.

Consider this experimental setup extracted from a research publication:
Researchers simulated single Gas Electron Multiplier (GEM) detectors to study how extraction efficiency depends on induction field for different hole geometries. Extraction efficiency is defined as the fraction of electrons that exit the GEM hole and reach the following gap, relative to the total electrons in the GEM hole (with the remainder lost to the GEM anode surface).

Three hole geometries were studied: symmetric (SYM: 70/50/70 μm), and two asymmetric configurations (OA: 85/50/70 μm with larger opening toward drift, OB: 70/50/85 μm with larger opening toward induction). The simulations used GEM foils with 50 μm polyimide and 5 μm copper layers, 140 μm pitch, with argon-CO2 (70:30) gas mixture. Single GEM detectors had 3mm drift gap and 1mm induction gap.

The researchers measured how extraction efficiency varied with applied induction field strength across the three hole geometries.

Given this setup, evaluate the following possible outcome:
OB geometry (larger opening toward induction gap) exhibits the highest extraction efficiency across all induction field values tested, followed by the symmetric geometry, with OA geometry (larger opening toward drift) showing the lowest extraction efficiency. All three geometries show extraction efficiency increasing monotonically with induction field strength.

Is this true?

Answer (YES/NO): NO